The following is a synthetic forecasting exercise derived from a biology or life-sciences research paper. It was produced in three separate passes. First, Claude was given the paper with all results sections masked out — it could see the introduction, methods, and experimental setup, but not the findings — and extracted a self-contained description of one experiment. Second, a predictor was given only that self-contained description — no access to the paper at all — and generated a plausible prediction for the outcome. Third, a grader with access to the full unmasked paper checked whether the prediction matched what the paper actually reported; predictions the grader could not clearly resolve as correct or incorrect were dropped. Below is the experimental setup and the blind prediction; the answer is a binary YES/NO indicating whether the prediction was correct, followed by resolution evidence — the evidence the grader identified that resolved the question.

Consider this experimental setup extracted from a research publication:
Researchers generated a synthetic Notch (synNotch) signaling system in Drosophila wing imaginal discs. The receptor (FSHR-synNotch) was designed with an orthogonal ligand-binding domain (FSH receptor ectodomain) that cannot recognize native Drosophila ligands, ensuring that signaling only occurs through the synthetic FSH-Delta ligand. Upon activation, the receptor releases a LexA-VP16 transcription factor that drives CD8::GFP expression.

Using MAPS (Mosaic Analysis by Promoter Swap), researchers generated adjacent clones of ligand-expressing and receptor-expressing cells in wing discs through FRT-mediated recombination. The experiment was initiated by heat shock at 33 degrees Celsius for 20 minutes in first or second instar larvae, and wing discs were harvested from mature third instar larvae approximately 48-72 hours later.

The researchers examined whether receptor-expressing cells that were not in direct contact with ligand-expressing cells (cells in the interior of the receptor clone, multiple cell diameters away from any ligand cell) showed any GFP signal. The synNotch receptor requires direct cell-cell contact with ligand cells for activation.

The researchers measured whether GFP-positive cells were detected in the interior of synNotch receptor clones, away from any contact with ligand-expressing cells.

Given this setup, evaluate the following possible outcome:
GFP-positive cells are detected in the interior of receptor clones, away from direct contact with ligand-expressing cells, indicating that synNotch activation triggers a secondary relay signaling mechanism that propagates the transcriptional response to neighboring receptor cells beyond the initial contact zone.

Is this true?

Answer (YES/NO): NO